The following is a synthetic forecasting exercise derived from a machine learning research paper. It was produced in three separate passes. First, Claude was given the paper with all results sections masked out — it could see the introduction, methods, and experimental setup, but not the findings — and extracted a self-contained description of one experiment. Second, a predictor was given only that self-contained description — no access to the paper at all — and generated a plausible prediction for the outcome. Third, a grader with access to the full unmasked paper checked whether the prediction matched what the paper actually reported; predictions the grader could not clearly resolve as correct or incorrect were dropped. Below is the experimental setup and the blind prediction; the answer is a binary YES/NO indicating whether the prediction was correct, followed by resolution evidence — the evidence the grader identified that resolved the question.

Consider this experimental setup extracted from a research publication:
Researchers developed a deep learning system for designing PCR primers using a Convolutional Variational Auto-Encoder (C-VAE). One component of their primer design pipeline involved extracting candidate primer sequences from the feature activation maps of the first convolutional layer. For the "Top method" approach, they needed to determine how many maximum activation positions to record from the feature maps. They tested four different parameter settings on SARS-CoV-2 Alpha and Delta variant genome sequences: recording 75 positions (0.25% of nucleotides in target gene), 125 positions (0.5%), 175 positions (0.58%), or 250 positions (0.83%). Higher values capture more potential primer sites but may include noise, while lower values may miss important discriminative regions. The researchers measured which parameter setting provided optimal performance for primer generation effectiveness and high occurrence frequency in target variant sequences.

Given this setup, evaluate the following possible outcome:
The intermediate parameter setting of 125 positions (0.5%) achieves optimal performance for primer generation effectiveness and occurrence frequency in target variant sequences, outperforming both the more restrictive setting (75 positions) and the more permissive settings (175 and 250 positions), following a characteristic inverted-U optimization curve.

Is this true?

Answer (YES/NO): NO